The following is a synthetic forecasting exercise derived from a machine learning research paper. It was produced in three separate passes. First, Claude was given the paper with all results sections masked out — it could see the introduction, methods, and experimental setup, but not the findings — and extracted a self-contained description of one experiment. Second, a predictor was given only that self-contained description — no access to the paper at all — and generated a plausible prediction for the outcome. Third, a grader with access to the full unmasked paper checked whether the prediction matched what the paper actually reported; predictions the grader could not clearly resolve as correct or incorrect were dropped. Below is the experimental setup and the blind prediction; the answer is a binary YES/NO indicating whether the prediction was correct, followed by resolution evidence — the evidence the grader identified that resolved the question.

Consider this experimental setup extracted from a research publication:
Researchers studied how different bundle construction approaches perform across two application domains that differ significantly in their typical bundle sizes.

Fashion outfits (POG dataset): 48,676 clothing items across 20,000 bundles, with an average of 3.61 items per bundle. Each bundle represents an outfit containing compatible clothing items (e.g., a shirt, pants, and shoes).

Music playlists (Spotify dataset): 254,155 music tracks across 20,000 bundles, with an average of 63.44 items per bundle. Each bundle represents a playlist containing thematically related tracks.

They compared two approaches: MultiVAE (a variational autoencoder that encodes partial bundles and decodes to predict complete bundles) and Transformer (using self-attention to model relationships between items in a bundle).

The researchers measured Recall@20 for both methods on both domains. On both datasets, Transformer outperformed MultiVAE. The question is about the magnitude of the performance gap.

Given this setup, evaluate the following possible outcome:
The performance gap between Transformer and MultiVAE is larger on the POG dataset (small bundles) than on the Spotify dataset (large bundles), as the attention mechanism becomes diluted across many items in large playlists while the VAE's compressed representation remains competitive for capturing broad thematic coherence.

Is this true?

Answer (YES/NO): NO